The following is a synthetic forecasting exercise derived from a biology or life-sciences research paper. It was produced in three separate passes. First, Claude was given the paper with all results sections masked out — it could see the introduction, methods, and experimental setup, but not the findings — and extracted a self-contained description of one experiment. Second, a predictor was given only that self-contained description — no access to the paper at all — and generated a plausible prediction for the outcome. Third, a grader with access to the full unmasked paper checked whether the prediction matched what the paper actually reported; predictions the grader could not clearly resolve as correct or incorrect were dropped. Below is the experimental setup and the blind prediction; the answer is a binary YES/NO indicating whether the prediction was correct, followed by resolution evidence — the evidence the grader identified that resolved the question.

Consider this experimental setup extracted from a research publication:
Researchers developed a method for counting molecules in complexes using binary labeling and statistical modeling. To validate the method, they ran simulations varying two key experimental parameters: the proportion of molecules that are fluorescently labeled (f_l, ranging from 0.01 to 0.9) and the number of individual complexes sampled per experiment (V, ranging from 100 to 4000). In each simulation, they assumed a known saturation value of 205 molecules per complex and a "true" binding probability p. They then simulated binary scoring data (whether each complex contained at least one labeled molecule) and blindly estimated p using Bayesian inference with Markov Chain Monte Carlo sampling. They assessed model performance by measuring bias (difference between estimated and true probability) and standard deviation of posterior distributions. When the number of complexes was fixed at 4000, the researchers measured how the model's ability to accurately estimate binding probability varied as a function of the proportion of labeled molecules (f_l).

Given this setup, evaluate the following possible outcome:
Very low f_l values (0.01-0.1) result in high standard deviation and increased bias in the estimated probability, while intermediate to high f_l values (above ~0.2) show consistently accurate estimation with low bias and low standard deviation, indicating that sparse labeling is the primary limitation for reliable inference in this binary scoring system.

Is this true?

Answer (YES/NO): NO